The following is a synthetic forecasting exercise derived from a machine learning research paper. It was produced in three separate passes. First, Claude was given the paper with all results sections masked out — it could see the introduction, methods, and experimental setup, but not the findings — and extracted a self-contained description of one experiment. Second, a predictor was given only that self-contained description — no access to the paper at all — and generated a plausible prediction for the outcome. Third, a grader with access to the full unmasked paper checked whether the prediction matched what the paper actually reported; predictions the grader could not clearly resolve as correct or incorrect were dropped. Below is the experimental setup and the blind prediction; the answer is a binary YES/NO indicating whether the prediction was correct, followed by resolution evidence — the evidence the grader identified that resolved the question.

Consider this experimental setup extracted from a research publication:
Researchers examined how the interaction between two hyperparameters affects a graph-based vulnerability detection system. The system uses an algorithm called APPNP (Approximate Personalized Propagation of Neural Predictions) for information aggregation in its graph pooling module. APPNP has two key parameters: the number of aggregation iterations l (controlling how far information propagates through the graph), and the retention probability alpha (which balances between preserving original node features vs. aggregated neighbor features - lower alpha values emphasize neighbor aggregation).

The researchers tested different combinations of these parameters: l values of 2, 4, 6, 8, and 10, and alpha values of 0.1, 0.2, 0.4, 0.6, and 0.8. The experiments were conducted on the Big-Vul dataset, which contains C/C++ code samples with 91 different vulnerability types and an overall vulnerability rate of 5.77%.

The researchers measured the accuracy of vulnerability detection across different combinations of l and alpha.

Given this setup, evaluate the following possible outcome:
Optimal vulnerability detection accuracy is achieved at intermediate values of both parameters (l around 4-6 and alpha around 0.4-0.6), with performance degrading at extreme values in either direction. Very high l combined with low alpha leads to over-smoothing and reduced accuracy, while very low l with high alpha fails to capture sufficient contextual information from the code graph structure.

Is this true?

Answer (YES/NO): NO